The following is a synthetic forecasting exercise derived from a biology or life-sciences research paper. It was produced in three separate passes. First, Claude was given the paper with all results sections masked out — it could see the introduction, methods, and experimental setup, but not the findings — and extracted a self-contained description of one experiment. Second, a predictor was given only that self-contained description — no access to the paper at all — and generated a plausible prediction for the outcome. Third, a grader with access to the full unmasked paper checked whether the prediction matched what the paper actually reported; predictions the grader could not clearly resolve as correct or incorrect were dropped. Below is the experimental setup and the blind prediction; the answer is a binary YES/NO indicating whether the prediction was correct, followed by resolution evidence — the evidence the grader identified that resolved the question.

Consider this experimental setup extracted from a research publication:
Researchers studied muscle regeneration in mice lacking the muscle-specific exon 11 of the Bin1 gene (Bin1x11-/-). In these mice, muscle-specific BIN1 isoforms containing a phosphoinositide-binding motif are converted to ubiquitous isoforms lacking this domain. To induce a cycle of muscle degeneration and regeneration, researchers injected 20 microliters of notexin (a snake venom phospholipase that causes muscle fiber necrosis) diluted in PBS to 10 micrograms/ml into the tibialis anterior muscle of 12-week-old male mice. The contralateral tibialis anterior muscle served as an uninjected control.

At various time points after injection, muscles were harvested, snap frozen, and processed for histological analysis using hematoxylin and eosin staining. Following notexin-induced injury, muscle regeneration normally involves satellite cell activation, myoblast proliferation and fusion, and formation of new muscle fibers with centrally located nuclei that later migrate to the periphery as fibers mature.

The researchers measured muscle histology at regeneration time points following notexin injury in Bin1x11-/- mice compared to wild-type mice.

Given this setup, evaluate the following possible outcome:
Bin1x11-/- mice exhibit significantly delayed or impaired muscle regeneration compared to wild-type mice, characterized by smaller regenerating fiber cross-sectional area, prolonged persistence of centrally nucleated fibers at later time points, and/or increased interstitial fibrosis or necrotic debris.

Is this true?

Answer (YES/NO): YES